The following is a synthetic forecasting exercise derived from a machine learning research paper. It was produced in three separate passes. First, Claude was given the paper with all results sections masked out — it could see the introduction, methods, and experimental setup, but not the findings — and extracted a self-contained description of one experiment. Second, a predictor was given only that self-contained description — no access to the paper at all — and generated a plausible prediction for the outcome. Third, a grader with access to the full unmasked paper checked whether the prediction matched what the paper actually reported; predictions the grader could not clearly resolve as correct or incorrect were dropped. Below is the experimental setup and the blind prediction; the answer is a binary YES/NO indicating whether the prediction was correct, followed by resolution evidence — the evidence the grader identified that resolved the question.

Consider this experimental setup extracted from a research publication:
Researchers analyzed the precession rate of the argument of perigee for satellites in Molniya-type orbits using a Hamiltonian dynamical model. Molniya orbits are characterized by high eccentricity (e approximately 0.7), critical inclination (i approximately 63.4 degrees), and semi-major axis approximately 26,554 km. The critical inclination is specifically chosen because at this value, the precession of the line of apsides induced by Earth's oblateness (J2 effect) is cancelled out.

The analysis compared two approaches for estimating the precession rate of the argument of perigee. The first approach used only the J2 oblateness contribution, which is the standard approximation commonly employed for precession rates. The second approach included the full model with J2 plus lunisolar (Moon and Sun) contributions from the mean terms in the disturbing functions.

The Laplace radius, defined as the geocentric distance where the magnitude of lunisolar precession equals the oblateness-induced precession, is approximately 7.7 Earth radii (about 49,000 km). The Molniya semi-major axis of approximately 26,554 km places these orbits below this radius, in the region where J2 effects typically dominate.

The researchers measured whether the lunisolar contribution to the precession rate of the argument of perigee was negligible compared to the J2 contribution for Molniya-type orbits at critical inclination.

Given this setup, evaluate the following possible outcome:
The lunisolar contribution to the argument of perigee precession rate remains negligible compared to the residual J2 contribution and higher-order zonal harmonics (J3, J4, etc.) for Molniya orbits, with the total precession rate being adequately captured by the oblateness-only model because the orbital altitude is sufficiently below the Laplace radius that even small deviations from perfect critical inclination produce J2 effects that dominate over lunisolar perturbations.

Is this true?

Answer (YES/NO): NO